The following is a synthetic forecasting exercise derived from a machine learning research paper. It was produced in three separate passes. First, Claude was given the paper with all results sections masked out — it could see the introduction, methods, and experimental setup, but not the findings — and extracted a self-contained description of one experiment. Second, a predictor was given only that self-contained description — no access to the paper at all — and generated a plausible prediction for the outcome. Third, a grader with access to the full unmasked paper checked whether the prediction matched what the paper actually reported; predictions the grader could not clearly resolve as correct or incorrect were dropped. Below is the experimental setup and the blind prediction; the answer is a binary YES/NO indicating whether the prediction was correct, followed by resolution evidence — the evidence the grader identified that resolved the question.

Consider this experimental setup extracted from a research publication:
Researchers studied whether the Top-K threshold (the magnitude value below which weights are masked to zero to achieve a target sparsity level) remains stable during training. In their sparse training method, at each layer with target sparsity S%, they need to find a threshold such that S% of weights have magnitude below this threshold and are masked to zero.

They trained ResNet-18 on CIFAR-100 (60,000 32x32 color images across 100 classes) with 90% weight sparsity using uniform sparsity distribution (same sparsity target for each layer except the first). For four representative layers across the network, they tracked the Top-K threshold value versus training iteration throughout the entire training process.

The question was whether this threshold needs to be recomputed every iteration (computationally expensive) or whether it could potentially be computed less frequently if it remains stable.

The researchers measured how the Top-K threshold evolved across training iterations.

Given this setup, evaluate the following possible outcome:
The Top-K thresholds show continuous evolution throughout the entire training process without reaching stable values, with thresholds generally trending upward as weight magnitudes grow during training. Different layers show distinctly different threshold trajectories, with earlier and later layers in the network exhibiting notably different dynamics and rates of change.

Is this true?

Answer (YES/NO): NO